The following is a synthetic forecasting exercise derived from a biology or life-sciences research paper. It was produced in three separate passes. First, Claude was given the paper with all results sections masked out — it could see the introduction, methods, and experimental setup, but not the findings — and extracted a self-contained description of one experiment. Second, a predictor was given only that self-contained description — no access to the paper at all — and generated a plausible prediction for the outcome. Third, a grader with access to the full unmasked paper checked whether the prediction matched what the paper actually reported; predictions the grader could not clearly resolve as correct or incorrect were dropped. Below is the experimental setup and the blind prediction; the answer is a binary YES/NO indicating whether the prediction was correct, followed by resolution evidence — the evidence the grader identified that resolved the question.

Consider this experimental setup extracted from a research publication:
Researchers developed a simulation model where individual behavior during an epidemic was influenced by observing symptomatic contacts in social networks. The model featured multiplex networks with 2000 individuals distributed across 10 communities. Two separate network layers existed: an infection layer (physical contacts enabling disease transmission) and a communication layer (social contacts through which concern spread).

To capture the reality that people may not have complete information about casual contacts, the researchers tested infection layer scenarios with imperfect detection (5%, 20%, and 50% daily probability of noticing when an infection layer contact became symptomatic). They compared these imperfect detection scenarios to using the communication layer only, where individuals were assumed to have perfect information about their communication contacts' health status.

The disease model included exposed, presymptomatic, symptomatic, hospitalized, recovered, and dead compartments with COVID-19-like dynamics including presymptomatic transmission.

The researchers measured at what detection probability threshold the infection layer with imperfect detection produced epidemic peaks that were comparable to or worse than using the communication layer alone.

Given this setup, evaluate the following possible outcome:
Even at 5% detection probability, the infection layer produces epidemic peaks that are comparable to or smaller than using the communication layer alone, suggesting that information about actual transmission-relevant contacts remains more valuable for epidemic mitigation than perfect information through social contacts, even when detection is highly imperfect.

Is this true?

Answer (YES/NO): NO